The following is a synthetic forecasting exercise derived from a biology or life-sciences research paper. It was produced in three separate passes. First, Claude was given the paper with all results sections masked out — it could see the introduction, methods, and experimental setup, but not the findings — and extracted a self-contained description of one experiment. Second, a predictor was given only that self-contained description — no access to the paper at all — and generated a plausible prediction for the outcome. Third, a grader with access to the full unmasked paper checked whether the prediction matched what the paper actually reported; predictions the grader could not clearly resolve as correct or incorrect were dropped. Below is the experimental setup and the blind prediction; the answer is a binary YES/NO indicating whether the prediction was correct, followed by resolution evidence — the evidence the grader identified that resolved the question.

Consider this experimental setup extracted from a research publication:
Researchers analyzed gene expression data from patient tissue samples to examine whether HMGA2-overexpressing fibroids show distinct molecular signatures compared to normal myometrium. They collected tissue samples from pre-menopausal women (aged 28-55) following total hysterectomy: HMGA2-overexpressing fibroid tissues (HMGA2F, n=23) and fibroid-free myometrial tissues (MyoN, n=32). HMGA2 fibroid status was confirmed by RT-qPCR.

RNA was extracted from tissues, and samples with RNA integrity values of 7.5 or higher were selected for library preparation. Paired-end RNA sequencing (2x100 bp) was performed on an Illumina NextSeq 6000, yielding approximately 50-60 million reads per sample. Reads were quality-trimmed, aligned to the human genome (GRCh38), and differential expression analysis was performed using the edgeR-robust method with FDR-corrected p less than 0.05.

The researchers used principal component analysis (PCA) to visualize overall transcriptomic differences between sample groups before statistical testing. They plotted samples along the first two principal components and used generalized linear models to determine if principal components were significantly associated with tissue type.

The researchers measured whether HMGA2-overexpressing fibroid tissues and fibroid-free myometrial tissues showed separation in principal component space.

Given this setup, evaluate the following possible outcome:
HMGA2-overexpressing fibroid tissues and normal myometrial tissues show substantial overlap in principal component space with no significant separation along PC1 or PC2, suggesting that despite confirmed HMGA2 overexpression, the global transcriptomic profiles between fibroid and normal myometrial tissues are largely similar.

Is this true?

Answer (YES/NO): NO